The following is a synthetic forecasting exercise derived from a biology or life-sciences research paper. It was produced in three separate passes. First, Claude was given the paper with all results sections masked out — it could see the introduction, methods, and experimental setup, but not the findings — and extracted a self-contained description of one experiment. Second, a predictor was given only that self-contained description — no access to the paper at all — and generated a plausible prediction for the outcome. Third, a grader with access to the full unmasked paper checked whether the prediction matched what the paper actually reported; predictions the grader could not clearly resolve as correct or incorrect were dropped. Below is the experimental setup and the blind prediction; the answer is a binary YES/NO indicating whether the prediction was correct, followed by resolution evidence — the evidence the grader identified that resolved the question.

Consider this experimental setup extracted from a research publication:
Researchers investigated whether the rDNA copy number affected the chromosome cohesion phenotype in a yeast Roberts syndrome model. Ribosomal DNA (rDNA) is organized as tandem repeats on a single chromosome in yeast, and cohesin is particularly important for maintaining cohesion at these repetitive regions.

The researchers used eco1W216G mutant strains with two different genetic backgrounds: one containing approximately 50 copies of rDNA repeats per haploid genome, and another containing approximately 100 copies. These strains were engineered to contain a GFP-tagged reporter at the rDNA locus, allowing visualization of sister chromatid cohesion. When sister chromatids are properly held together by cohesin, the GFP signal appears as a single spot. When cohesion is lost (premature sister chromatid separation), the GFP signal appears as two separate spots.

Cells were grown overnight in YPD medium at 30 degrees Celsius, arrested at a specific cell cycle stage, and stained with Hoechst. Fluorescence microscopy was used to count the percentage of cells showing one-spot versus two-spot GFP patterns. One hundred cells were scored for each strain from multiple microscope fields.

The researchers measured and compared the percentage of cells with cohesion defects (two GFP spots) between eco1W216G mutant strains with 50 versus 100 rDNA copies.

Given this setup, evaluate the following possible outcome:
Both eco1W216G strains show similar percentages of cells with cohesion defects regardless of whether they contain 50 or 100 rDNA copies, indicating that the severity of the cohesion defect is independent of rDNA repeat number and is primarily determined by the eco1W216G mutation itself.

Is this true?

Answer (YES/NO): YES